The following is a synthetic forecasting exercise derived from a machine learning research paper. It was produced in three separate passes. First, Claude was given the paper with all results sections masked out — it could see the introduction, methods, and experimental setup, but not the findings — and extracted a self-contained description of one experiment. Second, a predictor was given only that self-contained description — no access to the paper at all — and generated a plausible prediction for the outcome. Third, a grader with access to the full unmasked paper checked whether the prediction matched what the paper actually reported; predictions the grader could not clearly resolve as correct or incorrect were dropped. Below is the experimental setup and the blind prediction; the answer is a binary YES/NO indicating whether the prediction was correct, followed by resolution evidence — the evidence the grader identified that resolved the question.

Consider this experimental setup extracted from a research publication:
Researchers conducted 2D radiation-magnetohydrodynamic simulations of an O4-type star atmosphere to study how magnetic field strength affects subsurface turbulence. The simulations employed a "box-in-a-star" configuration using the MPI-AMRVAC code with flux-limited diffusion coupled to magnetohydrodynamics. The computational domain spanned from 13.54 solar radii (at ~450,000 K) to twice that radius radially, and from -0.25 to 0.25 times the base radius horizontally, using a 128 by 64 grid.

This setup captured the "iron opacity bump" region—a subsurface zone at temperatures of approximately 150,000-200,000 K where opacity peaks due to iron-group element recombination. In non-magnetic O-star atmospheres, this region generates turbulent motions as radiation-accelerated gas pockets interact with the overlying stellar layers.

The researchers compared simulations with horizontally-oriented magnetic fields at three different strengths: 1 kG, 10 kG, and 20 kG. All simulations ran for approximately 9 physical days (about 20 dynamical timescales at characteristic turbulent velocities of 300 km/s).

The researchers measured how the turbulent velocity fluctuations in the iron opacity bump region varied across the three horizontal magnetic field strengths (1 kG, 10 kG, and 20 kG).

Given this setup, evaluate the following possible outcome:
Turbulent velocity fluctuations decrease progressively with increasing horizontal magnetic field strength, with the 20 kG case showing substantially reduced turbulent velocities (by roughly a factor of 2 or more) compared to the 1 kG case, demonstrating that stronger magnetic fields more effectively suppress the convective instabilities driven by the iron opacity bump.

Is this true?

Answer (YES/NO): NO